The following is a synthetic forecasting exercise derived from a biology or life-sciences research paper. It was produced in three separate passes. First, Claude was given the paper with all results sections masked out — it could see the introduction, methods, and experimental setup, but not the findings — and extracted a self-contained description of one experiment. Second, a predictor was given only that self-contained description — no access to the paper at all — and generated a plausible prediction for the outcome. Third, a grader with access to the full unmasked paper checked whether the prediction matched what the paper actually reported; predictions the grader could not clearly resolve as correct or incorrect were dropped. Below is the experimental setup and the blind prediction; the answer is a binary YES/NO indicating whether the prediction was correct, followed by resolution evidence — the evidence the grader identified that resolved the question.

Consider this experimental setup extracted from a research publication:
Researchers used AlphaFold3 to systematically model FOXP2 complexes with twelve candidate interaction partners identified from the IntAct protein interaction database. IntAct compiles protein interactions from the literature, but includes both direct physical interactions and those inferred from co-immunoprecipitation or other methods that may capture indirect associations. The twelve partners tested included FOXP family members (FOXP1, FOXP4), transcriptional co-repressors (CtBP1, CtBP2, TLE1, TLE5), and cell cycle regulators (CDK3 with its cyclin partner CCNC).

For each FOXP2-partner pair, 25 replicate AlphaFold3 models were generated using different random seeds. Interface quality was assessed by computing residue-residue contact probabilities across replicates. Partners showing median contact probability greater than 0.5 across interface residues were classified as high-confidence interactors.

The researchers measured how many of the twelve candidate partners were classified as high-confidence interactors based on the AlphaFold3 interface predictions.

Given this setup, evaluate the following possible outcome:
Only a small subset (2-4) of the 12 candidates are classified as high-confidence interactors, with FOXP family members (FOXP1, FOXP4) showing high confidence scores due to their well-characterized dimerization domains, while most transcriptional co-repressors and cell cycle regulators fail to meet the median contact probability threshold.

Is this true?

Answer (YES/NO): NO